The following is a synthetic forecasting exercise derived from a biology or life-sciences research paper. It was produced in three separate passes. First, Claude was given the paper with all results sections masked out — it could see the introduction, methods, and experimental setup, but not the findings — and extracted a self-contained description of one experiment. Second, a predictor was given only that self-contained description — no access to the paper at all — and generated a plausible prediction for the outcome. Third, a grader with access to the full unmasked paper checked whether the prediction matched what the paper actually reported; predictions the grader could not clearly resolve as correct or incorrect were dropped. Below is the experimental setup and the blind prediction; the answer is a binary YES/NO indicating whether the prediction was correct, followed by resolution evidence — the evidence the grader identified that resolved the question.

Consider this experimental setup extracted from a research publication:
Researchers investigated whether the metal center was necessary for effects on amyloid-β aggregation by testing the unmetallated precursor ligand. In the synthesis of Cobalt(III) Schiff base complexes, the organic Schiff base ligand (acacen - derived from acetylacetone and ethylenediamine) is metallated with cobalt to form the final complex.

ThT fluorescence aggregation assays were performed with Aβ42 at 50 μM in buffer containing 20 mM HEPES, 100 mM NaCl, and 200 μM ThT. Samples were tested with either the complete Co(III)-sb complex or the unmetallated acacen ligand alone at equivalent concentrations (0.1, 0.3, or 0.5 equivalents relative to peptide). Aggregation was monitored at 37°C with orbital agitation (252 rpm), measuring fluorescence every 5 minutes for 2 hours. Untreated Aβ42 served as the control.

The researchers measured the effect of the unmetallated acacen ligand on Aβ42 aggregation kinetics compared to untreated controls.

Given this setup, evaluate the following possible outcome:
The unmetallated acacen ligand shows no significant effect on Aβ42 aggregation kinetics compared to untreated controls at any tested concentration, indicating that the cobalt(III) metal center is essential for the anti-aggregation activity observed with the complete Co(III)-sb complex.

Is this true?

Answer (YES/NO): YES